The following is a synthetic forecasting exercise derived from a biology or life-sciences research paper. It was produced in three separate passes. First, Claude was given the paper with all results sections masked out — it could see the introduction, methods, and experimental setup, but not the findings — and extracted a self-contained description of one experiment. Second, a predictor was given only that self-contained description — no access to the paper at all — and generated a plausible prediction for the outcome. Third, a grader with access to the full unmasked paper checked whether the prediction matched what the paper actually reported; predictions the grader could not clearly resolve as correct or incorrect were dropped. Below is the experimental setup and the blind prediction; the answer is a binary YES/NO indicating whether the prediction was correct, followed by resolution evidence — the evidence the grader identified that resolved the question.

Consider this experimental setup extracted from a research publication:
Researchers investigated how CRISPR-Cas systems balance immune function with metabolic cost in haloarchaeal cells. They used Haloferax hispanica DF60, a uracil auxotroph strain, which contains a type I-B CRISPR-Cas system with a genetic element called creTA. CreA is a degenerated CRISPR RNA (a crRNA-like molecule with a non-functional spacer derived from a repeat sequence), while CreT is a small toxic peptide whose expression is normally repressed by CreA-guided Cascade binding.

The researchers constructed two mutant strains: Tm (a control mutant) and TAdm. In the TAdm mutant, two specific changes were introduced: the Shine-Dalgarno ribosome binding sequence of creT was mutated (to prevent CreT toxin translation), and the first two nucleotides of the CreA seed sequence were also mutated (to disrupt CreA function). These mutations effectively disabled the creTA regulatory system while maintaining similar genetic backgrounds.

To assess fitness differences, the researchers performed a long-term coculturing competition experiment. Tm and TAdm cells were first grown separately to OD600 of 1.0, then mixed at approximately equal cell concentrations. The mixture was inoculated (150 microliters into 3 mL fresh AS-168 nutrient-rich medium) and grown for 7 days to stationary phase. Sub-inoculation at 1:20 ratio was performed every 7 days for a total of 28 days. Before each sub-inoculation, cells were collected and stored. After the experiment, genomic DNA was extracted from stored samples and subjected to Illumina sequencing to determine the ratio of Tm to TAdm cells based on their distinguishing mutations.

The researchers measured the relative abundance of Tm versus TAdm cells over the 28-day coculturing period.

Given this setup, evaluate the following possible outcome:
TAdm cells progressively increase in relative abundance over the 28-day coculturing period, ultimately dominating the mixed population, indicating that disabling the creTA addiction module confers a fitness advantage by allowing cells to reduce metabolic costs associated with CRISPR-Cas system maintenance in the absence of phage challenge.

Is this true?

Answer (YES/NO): NO